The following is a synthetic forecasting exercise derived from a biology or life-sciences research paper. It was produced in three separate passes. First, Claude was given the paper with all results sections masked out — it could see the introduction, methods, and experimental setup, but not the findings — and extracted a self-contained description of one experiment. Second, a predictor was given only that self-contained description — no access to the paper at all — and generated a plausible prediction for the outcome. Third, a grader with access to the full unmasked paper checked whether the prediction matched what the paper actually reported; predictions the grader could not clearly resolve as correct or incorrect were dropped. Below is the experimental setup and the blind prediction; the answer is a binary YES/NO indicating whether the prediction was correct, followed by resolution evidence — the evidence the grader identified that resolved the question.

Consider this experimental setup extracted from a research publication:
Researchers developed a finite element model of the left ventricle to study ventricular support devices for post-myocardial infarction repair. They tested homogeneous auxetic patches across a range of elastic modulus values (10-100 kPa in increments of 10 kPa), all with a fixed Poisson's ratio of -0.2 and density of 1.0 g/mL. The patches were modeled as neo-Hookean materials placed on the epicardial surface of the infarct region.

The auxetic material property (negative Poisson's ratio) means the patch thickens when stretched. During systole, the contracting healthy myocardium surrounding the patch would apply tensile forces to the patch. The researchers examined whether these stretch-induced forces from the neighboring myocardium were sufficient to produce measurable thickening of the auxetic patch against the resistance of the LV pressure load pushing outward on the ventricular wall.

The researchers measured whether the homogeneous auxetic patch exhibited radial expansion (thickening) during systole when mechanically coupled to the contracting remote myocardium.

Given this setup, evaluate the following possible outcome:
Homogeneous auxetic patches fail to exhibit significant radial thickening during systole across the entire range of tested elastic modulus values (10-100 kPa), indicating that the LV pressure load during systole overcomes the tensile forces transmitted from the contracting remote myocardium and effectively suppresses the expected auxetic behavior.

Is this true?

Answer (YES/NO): NO